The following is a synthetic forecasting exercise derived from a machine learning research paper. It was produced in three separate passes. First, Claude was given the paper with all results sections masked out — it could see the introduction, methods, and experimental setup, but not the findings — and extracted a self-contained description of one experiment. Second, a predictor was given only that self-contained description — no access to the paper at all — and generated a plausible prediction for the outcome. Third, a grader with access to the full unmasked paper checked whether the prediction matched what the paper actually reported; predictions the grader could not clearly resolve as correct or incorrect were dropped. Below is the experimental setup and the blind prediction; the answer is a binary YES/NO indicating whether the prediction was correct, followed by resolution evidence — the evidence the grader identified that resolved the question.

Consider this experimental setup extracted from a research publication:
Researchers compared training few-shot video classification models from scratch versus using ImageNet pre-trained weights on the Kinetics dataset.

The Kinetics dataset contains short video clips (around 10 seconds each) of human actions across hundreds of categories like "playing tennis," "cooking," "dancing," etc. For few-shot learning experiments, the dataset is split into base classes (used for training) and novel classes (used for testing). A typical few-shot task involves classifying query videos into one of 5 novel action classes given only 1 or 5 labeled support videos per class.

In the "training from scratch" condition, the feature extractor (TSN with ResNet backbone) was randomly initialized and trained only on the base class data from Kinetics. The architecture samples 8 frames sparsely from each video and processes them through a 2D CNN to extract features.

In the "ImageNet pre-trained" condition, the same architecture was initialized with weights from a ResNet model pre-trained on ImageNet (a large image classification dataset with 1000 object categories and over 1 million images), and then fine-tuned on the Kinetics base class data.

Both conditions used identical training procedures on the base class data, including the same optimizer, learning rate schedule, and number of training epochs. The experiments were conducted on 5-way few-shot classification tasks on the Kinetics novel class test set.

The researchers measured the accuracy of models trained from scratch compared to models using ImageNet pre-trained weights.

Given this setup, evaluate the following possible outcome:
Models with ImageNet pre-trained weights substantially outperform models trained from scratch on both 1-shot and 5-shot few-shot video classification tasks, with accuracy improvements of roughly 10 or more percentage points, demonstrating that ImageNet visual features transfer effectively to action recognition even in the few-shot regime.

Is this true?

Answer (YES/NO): YES